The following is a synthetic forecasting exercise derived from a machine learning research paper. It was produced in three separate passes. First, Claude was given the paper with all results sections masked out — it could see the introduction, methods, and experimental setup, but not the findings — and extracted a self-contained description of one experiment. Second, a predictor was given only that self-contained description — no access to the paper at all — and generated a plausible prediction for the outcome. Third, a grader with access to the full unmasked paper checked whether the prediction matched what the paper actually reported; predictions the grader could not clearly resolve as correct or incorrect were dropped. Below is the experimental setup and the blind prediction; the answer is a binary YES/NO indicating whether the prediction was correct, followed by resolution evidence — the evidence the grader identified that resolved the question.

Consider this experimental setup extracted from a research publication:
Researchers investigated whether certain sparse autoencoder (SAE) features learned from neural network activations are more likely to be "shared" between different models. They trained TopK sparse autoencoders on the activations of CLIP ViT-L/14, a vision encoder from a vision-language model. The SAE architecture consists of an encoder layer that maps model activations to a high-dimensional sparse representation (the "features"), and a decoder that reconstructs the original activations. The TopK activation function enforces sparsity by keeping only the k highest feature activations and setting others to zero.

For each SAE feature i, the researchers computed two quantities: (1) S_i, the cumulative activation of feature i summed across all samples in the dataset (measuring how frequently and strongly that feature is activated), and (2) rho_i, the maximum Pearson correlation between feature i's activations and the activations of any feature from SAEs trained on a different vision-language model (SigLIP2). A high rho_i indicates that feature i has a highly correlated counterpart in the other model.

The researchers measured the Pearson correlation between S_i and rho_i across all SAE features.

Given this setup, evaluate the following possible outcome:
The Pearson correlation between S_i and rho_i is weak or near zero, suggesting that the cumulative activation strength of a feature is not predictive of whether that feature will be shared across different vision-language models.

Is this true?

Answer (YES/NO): NO